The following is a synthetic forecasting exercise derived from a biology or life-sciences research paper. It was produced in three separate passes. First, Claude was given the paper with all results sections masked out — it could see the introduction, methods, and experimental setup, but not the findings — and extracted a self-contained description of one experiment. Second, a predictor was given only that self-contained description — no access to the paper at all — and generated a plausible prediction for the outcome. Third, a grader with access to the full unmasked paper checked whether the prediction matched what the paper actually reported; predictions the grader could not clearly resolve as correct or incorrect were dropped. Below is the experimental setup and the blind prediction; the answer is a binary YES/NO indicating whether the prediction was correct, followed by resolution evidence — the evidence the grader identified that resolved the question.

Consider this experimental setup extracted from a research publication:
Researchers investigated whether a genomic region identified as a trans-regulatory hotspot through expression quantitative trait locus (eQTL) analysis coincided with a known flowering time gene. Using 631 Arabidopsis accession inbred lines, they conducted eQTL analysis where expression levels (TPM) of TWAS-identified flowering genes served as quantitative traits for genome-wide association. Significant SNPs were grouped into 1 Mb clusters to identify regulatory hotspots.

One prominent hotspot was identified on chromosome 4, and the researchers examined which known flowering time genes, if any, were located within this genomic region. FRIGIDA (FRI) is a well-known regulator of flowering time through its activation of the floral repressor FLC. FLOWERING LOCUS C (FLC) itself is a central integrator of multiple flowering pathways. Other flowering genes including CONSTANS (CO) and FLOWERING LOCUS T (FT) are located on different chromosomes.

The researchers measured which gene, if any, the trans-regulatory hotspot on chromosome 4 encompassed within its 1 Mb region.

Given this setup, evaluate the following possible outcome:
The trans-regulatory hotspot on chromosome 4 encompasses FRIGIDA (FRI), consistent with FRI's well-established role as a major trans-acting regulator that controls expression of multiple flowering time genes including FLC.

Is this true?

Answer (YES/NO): YES